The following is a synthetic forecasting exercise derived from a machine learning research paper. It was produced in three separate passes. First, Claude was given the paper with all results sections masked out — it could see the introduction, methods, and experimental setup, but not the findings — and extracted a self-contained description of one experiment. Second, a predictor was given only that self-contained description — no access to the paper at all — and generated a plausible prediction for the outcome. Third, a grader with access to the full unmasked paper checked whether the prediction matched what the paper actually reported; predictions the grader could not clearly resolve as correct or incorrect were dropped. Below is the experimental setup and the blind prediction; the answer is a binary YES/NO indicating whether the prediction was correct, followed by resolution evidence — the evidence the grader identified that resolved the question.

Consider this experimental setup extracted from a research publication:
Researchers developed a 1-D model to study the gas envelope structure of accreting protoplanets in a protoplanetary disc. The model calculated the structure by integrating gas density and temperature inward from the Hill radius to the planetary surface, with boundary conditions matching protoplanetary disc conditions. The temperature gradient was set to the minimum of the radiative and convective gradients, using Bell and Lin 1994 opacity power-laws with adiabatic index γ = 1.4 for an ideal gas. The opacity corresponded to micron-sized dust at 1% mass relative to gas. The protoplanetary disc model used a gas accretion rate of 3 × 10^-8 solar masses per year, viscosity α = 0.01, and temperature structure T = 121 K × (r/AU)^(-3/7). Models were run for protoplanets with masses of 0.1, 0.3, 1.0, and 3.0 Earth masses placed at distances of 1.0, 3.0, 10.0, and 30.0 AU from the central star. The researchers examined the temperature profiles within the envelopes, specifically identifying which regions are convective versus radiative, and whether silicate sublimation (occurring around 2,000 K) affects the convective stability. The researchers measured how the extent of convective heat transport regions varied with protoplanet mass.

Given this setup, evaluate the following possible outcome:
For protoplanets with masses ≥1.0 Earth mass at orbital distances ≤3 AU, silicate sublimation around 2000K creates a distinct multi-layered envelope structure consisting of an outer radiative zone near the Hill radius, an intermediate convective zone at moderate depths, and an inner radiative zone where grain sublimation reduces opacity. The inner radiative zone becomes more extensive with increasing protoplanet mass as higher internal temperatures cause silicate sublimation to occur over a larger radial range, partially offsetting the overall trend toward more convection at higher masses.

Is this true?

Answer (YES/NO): NO